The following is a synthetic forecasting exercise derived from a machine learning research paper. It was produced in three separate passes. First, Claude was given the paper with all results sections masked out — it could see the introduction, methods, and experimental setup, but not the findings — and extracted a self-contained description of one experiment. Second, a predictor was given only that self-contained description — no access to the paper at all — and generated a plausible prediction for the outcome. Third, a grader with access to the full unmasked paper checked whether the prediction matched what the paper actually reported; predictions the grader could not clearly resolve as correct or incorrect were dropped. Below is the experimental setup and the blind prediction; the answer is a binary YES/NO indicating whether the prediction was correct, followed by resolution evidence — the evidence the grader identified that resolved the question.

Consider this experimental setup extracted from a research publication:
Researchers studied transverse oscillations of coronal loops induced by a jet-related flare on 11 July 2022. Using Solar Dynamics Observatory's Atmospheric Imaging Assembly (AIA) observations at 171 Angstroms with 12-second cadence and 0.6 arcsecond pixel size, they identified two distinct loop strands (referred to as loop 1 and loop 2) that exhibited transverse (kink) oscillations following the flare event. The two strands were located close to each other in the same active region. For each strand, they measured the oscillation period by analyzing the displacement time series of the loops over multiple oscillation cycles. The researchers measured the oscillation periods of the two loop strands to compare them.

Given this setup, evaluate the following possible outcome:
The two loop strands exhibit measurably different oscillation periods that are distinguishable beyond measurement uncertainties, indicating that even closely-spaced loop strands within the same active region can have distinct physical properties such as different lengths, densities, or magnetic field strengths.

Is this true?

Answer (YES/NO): NO